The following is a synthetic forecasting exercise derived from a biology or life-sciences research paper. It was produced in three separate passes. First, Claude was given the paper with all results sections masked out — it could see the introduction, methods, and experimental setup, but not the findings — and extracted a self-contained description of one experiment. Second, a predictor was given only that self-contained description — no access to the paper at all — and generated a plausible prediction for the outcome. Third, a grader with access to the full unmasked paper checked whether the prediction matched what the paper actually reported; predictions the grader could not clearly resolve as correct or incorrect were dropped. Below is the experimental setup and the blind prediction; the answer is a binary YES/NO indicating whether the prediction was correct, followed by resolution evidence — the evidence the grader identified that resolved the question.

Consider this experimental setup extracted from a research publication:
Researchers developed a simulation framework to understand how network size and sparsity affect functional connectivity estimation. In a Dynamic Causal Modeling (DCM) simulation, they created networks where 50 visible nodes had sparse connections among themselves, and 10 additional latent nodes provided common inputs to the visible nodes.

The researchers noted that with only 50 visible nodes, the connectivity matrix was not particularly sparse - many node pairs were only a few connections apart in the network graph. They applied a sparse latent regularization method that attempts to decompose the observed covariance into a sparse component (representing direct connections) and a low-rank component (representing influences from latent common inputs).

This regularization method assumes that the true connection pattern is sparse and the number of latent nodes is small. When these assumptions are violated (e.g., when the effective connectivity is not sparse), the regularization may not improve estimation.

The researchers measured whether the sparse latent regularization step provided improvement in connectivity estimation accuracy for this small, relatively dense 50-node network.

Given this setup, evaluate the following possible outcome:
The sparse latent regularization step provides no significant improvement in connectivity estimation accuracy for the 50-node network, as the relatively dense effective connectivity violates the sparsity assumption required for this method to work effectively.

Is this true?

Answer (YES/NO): NO